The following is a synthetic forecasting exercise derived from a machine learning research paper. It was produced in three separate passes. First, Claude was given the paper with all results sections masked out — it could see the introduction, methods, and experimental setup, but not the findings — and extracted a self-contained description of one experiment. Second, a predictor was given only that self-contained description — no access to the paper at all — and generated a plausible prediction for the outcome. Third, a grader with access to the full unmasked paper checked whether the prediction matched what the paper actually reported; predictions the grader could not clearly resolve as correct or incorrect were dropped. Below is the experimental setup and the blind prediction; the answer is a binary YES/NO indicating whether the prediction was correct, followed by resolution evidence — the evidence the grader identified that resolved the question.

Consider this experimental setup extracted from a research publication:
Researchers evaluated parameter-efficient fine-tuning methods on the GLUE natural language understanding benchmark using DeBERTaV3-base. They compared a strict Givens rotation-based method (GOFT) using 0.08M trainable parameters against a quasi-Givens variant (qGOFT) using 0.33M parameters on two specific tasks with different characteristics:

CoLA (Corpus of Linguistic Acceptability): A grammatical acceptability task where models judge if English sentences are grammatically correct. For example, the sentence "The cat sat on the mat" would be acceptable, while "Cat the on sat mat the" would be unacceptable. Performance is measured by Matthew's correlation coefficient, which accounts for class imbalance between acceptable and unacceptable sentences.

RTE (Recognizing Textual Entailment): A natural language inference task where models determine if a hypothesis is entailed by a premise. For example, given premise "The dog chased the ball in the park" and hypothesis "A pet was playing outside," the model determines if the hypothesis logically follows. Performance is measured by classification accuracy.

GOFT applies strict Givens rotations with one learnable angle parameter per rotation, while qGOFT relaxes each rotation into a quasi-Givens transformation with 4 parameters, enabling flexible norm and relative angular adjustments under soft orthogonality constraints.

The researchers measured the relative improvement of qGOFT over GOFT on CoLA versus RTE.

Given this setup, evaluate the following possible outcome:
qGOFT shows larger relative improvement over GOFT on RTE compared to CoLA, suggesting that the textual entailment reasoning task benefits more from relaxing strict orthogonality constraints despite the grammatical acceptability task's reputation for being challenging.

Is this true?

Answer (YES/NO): YES